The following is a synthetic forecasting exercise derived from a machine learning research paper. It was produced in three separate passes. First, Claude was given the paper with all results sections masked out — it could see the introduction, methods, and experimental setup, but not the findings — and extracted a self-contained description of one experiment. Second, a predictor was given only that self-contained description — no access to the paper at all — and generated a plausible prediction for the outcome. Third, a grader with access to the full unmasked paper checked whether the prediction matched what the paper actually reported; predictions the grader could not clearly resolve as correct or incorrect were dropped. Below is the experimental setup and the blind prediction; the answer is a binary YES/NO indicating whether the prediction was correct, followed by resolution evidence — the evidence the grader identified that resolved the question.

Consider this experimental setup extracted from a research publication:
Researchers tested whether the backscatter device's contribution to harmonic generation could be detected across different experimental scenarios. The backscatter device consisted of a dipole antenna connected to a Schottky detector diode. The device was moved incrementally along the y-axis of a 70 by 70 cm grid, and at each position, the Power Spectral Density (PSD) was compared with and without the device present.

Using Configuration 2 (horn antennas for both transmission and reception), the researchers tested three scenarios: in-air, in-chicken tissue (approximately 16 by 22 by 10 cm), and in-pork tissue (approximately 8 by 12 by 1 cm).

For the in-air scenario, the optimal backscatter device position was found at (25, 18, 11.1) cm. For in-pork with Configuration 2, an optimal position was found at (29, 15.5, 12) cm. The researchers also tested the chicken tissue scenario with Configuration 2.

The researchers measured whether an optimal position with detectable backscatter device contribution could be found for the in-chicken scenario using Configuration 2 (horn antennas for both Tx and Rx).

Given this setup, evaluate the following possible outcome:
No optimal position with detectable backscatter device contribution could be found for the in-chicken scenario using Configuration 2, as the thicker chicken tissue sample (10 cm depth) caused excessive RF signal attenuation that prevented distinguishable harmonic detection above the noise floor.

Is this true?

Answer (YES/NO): YES